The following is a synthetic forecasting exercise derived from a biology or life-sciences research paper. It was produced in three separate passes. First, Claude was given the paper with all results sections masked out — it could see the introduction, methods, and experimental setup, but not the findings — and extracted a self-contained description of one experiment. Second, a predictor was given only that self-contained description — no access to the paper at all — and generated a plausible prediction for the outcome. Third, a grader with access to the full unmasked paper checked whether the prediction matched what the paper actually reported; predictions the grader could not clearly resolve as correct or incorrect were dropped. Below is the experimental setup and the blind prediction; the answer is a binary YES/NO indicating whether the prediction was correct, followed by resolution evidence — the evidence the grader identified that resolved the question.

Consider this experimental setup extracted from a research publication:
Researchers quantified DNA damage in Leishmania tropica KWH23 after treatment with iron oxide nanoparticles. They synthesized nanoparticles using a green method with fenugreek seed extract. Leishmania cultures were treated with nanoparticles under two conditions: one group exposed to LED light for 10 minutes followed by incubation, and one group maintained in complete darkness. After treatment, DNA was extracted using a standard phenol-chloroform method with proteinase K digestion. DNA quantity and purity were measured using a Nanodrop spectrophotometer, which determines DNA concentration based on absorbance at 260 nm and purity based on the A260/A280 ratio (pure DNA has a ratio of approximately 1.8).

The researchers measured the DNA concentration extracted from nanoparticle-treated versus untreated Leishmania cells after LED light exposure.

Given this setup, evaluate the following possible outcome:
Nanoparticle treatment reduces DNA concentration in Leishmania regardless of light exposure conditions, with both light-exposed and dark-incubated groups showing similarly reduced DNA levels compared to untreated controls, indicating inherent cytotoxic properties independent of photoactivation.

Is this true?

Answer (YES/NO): NO